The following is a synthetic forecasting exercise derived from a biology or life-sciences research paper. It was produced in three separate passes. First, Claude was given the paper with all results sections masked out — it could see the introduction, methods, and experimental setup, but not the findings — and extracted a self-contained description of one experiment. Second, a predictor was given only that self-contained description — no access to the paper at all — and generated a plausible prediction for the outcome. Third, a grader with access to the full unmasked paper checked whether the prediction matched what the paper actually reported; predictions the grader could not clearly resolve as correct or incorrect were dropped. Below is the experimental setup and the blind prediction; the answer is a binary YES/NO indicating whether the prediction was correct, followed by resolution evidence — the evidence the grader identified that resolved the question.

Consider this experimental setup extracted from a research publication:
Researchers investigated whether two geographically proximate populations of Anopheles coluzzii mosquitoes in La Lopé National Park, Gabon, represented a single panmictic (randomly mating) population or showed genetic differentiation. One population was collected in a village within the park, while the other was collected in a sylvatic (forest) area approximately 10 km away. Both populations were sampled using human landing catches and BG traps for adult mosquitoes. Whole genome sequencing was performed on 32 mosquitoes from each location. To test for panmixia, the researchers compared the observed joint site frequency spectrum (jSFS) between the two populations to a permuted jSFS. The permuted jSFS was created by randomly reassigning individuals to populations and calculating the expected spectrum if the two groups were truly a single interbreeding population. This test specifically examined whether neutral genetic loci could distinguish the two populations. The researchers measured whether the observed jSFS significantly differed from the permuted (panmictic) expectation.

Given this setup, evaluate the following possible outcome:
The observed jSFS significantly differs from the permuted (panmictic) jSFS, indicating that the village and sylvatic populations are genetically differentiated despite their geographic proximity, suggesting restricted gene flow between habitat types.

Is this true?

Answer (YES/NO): NO